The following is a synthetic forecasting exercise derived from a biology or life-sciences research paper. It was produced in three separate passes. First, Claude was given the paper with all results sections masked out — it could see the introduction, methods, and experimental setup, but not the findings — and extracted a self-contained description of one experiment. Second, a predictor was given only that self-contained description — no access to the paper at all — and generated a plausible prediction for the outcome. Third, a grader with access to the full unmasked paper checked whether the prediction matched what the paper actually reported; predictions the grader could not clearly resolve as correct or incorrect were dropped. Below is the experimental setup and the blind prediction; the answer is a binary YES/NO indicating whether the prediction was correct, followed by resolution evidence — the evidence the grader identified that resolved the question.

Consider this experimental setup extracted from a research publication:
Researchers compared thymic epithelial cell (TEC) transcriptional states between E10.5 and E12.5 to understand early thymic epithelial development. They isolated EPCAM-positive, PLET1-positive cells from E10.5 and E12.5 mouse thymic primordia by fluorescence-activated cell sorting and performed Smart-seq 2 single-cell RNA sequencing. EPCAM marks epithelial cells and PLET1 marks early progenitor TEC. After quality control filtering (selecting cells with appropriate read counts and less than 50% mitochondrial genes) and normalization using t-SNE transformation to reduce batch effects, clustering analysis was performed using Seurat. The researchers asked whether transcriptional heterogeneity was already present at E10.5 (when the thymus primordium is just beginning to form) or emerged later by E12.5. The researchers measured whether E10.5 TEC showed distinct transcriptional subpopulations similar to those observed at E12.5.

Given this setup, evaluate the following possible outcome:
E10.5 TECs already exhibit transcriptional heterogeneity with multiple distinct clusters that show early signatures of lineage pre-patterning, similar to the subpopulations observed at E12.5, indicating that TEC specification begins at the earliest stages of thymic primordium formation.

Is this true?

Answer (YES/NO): NO